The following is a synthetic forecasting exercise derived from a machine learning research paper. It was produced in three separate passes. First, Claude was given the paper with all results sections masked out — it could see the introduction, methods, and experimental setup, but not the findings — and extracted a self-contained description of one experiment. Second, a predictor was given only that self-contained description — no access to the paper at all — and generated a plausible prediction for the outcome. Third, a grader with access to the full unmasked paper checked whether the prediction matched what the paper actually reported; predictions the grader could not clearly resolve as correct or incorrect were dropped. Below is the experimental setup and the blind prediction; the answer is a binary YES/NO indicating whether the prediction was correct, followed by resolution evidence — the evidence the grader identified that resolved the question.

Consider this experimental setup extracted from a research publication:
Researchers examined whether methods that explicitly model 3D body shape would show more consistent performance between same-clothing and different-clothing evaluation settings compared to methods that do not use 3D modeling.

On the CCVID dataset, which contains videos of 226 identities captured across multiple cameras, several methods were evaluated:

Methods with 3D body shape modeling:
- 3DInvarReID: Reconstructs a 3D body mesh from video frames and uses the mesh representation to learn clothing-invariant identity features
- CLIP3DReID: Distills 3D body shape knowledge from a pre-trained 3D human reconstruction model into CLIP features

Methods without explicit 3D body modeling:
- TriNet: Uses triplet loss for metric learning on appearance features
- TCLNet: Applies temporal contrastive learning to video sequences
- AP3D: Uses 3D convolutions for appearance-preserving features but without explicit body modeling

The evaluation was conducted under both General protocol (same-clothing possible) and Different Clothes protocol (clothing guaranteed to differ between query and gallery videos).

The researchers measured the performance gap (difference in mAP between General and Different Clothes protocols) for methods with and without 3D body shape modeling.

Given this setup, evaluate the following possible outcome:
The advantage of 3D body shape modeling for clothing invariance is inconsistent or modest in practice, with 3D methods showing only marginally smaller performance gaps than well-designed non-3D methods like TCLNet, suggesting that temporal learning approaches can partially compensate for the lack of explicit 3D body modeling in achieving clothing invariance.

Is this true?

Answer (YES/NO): NO